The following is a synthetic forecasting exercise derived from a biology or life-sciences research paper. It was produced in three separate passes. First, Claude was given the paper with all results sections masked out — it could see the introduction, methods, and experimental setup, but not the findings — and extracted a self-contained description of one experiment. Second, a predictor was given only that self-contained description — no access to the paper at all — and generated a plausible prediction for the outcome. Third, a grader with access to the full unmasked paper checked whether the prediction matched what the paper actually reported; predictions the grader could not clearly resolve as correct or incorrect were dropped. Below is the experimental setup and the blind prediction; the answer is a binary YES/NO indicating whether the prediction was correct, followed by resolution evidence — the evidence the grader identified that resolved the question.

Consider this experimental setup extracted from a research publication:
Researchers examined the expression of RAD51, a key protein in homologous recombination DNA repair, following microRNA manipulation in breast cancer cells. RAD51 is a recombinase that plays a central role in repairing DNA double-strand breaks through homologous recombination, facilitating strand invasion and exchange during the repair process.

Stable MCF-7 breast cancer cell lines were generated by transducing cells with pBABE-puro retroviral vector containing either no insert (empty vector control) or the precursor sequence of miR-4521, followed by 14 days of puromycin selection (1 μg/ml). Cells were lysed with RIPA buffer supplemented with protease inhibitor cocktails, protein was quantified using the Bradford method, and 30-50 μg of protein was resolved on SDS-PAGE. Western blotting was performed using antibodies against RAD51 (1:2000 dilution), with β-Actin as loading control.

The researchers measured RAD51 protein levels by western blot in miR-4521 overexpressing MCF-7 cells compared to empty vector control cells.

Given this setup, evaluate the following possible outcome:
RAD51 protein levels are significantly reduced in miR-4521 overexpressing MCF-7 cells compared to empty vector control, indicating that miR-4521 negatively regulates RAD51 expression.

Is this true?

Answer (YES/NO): YES